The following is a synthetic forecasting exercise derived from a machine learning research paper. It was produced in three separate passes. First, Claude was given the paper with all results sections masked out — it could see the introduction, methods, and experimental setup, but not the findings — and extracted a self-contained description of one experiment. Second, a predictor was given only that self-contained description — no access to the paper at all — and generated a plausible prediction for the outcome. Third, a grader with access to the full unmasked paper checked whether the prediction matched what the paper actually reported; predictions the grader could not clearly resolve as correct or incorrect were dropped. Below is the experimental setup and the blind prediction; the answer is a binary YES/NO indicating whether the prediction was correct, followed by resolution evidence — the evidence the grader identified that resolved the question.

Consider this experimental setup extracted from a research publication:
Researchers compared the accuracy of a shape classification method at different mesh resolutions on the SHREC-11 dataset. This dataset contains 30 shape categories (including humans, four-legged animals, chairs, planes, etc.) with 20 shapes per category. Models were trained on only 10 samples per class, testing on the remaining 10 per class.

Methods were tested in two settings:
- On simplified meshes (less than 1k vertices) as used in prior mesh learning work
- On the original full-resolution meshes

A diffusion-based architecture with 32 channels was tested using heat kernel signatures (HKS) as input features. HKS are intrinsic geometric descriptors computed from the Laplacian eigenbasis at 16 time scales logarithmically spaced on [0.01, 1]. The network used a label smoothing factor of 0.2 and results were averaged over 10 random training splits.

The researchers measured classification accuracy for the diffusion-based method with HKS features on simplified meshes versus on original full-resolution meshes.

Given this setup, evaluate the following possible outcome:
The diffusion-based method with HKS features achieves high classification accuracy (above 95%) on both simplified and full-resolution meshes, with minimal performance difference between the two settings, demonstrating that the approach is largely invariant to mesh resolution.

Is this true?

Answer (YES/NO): YES